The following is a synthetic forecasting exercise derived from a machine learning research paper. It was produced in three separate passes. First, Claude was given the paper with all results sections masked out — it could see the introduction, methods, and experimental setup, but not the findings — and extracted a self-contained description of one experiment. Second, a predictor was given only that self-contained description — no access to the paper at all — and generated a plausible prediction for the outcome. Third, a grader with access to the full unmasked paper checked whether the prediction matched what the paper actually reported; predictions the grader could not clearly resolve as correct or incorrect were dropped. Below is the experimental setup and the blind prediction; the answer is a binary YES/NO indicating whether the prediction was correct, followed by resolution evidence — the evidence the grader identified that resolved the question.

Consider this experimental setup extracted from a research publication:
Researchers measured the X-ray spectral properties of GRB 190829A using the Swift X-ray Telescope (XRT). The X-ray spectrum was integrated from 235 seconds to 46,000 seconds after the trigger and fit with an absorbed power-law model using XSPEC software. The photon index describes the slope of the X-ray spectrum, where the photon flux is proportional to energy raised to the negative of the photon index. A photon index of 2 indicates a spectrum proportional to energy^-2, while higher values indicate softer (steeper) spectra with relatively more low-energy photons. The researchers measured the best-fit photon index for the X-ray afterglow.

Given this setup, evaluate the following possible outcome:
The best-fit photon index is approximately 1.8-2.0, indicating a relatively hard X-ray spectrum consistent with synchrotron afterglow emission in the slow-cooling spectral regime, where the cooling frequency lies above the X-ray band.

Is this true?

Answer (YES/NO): NO